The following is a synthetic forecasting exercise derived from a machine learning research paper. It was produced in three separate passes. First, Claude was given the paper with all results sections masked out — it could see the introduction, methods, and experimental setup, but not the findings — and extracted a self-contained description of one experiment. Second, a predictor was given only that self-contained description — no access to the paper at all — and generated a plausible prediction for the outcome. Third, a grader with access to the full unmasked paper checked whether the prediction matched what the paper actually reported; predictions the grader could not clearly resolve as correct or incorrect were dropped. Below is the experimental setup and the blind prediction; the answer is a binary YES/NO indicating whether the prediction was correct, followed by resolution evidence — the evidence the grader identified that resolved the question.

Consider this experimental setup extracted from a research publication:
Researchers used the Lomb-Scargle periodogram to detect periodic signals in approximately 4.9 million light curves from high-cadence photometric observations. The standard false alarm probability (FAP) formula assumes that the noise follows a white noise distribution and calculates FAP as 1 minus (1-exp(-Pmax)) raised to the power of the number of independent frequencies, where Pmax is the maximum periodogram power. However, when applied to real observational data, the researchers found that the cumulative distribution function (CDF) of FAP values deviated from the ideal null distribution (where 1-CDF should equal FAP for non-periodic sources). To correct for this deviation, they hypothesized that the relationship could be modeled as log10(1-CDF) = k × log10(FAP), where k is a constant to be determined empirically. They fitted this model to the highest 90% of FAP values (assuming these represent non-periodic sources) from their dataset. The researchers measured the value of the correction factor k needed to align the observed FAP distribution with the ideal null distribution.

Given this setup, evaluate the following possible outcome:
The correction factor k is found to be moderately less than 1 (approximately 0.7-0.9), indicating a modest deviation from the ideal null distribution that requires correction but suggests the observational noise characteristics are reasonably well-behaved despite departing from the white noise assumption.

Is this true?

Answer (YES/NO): NO